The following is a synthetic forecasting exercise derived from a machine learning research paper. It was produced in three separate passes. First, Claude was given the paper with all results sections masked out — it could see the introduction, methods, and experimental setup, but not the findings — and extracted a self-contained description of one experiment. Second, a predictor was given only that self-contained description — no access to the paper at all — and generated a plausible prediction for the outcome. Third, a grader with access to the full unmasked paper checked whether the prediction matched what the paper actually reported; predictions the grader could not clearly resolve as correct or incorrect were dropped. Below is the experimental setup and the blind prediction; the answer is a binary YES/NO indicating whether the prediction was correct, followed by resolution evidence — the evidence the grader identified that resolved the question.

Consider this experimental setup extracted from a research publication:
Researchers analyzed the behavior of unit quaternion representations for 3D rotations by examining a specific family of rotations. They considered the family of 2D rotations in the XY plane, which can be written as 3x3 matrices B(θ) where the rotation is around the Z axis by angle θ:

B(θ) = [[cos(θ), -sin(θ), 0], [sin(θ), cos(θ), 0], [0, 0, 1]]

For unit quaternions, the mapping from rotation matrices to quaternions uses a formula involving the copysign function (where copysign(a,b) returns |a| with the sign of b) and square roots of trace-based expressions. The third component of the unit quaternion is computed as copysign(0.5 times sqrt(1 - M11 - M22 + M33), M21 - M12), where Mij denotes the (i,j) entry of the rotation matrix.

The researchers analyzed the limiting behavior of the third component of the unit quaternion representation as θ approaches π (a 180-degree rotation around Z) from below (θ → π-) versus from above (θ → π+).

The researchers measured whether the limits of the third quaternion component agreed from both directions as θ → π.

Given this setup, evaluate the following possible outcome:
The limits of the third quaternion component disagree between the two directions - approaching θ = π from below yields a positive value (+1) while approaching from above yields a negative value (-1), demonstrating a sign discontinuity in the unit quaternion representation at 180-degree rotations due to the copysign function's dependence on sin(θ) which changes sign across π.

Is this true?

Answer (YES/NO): YES